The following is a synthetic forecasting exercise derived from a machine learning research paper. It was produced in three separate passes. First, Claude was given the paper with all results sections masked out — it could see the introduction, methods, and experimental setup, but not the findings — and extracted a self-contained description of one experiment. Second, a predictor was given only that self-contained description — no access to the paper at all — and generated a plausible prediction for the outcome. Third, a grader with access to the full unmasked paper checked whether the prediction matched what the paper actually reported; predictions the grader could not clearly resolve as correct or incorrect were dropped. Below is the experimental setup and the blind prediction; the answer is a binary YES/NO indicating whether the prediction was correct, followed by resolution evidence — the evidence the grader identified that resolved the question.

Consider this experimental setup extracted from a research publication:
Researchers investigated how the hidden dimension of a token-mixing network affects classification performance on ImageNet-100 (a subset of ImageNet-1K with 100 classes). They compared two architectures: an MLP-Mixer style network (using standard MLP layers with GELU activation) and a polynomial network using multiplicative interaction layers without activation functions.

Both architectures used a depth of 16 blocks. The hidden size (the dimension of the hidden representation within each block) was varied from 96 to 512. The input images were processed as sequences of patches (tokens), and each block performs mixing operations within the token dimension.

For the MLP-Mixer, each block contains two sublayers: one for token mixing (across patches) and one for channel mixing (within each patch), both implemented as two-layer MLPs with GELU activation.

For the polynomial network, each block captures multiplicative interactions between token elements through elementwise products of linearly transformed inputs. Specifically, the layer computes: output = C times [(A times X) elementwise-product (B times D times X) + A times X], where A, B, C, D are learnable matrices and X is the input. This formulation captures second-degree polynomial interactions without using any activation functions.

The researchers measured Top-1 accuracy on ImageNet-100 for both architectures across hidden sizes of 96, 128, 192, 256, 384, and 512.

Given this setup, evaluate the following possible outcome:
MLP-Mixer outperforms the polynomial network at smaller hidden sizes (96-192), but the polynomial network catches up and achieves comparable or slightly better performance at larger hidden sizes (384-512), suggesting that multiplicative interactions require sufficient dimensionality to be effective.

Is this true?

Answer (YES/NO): NO